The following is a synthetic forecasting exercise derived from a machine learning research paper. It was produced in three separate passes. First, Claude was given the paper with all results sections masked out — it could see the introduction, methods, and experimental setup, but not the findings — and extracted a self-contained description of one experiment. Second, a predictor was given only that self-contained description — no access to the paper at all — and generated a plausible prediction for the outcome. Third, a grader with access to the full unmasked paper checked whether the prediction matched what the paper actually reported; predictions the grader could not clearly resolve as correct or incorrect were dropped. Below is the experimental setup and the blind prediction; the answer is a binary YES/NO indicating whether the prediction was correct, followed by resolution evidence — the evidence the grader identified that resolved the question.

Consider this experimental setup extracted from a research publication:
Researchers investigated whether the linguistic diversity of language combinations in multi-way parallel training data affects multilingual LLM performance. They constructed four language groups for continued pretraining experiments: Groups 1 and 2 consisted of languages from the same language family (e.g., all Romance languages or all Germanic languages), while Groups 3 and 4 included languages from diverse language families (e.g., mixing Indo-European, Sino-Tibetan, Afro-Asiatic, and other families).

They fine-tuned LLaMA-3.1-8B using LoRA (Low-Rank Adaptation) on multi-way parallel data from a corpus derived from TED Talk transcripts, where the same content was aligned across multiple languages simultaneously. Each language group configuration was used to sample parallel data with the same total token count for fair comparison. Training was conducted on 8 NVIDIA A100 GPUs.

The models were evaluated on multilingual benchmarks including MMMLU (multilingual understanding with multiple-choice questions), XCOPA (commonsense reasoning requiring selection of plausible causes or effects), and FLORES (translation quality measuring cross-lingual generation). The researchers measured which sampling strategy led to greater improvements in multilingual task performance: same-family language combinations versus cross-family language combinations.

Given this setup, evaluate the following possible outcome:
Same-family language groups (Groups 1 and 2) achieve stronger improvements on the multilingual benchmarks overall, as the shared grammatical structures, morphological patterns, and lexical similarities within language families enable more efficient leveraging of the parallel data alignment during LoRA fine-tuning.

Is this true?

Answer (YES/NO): NO